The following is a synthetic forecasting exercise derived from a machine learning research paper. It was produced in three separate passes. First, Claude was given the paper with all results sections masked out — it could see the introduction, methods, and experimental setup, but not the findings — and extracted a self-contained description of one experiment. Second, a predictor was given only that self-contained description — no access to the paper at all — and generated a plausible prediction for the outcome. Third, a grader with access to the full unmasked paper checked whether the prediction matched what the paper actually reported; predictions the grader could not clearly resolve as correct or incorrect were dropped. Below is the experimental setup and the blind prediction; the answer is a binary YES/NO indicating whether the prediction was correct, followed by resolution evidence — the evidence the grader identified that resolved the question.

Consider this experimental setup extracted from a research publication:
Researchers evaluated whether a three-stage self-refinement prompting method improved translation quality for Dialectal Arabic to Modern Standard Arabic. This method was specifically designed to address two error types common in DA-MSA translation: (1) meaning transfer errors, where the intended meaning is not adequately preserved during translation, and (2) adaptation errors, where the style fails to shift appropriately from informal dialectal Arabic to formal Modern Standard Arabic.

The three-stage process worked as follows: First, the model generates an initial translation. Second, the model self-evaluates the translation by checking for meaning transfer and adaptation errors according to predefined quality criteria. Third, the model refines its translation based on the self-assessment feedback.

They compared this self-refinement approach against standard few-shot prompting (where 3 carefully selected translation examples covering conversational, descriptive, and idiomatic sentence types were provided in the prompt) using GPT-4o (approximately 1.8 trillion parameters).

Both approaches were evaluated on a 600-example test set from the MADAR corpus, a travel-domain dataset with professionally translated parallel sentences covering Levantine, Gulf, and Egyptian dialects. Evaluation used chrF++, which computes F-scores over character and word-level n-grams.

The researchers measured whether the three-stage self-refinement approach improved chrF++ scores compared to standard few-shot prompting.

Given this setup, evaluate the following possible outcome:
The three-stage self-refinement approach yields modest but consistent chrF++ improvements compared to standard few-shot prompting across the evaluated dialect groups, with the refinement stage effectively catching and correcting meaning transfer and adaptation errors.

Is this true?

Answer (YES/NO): NO